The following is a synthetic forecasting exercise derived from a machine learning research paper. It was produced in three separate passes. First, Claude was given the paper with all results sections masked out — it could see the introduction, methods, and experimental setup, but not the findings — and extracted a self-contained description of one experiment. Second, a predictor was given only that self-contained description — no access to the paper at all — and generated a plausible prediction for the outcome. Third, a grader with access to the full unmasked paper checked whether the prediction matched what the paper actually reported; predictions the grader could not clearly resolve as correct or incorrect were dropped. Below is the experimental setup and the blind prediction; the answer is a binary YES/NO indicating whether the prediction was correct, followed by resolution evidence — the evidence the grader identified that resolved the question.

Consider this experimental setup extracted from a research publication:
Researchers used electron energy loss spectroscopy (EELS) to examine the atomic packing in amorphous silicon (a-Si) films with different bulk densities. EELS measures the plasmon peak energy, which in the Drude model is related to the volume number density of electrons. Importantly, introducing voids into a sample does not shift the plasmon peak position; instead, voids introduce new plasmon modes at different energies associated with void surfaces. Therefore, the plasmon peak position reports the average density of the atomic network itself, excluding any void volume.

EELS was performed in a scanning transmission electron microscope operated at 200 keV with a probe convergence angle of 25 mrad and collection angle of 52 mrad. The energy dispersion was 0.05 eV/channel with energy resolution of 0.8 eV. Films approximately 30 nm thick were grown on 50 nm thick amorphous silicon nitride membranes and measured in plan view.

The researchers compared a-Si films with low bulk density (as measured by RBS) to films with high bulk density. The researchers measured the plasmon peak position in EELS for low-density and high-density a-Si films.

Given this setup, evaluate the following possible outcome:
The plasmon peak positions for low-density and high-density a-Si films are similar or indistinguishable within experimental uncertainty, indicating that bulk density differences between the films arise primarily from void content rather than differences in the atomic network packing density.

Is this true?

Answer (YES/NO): YES